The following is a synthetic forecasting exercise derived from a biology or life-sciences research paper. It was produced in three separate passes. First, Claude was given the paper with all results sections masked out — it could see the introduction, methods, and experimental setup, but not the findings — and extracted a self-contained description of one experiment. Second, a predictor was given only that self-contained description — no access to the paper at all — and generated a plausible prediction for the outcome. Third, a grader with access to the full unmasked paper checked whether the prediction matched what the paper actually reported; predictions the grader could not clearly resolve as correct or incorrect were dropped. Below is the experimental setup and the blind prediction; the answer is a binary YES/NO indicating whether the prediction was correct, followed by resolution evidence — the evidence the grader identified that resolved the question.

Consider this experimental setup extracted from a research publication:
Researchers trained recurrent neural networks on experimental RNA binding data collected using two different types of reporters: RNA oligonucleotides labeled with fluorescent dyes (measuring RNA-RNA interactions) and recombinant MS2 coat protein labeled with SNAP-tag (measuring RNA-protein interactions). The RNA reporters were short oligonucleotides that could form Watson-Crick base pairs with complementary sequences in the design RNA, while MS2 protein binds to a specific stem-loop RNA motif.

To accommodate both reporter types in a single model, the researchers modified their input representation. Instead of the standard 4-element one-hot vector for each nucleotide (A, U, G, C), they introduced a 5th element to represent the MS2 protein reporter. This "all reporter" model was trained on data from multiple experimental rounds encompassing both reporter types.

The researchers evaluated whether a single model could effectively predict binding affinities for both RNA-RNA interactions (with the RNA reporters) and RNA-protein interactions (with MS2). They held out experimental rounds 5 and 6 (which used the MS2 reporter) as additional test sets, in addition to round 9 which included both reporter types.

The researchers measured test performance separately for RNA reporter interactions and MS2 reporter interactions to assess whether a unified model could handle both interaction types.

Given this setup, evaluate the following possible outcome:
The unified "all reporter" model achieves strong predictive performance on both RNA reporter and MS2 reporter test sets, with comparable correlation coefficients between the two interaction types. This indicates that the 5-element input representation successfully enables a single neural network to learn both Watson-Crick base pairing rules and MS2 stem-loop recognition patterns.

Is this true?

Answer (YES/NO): NO